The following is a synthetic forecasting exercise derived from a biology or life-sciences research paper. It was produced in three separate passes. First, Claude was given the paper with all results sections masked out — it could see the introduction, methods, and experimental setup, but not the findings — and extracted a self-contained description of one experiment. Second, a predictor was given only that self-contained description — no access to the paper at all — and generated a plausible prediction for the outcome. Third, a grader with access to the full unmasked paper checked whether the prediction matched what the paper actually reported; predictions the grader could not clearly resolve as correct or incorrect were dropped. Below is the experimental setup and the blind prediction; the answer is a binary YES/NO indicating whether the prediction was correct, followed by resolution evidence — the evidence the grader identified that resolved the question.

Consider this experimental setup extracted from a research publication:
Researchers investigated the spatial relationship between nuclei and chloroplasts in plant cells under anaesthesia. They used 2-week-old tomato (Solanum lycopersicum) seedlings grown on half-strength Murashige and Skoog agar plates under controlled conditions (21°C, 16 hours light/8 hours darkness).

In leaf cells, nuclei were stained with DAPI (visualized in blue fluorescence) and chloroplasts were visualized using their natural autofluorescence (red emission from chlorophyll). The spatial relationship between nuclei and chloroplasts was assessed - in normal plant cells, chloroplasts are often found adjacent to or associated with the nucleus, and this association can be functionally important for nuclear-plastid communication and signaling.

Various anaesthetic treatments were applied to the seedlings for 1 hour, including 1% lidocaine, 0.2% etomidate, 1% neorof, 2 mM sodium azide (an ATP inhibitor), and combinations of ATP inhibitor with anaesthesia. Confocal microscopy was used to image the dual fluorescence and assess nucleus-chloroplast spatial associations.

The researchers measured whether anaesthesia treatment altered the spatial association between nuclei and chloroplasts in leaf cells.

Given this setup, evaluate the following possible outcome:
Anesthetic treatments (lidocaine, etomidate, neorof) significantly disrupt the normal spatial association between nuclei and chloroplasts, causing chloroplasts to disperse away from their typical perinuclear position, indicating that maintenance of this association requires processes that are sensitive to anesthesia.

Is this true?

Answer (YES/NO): YES